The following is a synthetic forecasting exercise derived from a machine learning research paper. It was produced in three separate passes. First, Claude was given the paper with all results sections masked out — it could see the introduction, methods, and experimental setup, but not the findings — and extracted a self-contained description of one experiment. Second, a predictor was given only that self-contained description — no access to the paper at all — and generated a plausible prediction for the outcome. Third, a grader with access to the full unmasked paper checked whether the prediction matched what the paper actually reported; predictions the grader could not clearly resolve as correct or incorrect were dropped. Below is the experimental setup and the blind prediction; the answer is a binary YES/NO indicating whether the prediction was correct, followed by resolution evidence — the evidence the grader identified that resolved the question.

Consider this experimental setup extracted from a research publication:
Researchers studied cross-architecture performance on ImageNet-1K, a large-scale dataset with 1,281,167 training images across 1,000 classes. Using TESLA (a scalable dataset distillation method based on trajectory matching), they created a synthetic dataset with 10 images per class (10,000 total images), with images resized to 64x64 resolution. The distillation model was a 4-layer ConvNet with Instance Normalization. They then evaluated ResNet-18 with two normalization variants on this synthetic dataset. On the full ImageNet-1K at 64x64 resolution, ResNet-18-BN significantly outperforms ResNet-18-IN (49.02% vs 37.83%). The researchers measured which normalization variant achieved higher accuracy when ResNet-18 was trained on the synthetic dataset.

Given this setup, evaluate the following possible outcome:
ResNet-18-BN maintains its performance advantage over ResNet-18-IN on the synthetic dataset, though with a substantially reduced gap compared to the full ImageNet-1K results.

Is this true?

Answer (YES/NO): YES